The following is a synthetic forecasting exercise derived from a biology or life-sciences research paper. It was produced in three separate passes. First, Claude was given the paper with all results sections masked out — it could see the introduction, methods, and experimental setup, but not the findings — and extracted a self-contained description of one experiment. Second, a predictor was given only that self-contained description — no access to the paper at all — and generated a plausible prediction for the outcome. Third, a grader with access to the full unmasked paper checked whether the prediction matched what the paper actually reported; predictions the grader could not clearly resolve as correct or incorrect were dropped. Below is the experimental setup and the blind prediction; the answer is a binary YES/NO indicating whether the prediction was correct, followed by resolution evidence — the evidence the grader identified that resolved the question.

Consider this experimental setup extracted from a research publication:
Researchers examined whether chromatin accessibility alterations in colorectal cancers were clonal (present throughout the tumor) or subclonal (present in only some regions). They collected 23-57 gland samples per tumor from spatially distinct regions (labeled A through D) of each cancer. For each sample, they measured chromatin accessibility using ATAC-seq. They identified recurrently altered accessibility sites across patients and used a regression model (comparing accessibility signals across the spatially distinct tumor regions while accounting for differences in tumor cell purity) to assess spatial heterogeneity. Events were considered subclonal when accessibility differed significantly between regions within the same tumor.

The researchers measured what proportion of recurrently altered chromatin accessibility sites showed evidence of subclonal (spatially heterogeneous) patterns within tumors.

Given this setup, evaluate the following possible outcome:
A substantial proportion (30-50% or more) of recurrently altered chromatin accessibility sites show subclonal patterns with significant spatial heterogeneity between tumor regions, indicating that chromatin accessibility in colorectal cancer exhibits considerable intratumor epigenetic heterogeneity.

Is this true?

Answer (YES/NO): NO